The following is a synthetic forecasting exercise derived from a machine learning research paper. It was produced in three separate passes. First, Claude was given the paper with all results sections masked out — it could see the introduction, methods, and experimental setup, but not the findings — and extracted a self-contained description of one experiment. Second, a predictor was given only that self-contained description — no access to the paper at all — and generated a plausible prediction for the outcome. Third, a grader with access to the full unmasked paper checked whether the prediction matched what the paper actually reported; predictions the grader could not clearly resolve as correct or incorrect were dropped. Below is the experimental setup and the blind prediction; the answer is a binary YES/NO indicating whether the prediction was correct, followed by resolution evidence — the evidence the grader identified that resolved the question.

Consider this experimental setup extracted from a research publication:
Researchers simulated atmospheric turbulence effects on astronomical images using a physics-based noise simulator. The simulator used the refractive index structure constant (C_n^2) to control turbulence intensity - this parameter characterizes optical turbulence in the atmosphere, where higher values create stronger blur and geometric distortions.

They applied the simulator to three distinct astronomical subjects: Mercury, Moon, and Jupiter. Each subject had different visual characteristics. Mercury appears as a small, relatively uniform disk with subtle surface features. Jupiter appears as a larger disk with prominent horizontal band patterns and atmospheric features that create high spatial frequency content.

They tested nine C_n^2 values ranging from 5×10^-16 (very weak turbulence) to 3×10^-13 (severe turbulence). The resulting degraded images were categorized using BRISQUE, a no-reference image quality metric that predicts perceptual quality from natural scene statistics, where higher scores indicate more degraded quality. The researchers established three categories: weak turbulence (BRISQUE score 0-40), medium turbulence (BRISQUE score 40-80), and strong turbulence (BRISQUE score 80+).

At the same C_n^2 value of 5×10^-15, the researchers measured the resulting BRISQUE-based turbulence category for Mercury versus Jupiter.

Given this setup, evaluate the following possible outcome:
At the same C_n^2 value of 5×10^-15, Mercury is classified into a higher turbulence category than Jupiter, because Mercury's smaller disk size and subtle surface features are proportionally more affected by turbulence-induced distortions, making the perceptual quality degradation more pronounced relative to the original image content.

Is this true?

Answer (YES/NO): NO